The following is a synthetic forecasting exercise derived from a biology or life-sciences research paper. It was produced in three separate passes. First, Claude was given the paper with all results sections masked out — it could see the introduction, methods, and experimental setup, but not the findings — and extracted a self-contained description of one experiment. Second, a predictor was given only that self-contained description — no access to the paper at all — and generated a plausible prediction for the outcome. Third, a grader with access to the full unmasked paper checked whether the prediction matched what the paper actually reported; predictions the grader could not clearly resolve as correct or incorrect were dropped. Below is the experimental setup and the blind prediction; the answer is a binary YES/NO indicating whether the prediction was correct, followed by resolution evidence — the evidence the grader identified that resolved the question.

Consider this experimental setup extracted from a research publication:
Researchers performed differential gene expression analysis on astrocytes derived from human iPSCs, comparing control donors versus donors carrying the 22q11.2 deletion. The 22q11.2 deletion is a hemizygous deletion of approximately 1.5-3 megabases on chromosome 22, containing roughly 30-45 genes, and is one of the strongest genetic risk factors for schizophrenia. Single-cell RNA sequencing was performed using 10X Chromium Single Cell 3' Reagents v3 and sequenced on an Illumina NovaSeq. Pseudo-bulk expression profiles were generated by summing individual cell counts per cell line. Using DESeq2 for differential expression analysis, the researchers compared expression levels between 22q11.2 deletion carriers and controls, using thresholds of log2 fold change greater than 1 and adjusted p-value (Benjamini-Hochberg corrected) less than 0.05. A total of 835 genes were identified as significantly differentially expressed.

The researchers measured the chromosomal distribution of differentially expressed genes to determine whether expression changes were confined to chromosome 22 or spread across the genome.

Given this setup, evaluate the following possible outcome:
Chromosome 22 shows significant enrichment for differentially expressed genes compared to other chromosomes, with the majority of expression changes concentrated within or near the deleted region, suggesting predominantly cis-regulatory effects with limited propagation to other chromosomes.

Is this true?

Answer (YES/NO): NO